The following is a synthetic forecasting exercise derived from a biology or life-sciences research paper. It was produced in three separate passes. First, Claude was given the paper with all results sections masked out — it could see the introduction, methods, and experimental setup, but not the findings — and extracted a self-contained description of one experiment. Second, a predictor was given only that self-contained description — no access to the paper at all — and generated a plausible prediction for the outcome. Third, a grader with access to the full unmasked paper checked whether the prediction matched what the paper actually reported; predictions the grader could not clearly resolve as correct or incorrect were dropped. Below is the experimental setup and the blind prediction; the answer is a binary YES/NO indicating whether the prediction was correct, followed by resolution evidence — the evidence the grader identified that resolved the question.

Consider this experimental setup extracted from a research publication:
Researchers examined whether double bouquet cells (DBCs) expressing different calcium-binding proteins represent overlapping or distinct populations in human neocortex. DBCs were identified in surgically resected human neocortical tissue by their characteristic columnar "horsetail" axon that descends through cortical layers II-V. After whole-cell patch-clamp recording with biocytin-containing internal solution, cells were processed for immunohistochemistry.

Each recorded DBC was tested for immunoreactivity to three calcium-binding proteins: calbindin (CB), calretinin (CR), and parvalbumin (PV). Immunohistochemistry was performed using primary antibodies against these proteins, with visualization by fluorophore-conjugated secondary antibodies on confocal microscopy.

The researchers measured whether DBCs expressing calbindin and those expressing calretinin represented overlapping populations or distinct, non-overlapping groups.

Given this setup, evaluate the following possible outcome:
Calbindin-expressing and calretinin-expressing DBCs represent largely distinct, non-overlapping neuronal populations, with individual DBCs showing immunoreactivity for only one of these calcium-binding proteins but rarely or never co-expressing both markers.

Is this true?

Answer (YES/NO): YES